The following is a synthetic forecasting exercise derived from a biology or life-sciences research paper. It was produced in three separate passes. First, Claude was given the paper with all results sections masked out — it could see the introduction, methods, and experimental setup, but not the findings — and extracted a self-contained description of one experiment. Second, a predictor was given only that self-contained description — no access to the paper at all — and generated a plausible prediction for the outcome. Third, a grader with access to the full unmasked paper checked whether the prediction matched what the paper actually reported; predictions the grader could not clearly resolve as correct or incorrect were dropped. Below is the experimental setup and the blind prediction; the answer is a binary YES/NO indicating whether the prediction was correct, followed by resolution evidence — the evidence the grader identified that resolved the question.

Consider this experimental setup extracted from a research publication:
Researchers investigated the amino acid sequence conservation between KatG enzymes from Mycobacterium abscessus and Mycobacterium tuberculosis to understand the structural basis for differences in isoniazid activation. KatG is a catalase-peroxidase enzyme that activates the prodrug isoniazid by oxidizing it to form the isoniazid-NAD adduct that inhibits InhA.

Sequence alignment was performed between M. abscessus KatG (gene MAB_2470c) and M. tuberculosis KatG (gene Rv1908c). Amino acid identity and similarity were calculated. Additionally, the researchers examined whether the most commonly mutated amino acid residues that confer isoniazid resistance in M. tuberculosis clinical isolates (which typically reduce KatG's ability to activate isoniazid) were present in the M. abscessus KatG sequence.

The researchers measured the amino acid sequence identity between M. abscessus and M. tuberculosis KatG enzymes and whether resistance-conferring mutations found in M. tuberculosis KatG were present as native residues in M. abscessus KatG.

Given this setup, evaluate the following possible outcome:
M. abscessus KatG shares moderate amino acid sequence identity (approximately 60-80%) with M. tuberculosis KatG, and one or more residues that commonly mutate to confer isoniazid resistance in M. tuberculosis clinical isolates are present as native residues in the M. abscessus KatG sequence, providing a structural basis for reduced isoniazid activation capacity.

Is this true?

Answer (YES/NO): NO